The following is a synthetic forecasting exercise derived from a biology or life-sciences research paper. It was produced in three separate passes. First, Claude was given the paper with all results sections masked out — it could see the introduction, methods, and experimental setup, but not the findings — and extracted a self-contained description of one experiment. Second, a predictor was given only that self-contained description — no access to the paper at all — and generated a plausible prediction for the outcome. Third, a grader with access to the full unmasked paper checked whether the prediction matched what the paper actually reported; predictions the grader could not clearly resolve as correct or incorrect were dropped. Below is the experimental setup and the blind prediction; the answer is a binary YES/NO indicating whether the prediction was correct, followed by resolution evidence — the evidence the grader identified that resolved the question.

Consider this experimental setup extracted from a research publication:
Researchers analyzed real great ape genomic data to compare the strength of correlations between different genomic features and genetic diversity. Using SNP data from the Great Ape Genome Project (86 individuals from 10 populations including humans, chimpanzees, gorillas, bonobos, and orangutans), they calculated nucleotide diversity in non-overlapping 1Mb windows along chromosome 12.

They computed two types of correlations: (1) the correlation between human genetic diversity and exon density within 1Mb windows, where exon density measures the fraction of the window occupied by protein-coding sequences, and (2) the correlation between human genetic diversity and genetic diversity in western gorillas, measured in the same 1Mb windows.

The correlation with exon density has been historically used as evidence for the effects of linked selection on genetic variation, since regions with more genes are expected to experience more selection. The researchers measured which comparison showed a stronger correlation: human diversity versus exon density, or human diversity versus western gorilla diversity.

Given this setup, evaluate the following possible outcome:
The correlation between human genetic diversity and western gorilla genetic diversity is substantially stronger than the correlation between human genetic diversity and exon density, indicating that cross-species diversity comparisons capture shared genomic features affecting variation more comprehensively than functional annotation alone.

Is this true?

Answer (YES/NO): YES